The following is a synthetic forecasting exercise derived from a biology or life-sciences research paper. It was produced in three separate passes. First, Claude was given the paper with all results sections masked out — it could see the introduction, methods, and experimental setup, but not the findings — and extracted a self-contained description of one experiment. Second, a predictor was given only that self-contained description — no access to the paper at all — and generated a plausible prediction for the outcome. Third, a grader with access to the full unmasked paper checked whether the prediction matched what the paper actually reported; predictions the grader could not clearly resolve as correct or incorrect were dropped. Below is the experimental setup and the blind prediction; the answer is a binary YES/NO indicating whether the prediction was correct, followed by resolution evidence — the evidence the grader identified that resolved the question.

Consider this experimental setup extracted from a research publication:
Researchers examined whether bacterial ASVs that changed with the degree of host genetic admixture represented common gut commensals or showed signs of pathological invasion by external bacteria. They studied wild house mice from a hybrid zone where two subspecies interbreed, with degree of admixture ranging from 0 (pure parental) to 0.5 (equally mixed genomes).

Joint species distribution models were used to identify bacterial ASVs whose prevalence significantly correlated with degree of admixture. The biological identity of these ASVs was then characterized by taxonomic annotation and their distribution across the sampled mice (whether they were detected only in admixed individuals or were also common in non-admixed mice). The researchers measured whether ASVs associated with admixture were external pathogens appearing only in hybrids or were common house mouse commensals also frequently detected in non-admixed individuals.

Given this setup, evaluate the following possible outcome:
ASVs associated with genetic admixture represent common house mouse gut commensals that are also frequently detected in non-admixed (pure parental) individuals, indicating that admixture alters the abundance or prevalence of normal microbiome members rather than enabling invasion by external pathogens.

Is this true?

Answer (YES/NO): YES